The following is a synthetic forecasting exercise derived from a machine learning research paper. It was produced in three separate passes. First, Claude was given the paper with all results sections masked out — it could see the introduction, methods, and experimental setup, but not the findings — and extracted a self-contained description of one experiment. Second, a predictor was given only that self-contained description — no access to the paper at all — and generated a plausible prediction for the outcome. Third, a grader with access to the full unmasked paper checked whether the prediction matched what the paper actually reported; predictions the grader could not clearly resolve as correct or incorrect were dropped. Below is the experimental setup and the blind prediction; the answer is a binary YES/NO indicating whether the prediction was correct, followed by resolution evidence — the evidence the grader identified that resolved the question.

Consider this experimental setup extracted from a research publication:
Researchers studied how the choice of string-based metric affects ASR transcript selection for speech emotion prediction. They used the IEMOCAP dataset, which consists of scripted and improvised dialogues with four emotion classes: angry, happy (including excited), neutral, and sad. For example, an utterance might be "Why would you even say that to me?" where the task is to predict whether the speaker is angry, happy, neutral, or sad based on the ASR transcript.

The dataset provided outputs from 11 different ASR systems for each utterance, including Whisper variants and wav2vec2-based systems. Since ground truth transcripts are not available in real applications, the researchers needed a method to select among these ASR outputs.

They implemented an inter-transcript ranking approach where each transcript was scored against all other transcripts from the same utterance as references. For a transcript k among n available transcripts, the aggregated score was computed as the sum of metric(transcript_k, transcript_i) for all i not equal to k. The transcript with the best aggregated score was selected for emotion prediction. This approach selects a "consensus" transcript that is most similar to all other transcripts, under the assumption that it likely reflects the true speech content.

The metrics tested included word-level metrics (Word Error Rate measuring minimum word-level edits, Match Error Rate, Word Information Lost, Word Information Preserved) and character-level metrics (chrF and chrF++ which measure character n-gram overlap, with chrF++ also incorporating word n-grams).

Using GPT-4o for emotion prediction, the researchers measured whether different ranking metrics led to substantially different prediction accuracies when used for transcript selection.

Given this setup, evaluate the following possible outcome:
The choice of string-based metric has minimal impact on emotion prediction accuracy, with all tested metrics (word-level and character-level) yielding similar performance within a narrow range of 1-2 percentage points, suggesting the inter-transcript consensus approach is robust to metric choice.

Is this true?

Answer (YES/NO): NO